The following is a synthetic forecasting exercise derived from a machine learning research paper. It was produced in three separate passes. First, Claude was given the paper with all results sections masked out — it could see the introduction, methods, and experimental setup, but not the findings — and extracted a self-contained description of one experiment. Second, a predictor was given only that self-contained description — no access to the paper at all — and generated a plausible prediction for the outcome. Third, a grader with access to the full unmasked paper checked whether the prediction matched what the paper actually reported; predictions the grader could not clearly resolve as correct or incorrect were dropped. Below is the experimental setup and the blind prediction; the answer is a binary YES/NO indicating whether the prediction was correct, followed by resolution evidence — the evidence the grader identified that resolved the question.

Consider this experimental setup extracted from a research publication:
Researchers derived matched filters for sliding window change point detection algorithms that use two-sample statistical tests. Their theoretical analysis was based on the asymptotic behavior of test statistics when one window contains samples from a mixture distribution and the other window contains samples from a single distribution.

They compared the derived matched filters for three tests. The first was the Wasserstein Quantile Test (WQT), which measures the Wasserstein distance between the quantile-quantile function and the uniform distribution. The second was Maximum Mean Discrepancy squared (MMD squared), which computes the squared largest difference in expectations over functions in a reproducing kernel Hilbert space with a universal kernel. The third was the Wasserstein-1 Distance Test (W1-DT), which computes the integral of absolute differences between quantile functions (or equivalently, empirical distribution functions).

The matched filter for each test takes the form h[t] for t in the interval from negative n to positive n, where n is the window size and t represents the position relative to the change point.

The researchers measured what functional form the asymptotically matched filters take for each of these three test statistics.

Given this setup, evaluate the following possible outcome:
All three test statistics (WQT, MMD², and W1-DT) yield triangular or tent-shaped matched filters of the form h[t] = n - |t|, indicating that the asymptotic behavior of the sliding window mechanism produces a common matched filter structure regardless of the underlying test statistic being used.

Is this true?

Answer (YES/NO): NO